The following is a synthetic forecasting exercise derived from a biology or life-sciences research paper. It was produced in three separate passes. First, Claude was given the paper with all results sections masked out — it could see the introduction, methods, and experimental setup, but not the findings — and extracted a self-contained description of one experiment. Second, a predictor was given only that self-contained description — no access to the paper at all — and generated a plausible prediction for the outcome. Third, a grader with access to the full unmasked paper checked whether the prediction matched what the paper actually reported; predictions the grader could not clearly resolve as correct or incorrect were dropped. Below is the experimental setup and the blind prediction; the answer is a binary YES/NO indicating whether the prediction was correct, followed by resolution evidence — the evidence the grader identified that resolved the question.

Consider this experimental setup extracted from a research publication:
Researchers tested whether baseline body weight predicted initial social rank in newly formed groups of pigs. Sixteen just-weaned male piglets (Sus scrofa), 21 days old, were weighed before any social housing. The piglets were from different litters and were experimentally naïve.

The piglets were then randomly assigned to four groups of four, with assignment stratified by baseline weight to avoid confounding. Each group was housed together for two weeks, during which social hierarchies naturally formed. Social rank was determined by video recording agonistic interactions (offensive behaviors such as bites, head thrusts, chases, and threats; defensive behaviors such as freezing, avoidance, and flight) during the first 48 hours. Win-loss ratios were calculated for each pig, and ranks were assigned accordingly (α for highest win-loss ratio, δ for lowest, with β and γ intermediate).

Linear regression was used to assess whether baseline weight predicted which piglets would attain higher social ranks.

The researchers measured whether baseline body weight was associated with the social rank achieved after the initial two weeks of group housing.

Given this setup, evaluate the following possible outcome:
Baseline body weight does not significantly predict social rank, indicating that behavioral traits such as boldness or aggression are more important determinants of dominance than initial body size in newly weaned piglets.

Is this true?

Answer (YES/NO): NO